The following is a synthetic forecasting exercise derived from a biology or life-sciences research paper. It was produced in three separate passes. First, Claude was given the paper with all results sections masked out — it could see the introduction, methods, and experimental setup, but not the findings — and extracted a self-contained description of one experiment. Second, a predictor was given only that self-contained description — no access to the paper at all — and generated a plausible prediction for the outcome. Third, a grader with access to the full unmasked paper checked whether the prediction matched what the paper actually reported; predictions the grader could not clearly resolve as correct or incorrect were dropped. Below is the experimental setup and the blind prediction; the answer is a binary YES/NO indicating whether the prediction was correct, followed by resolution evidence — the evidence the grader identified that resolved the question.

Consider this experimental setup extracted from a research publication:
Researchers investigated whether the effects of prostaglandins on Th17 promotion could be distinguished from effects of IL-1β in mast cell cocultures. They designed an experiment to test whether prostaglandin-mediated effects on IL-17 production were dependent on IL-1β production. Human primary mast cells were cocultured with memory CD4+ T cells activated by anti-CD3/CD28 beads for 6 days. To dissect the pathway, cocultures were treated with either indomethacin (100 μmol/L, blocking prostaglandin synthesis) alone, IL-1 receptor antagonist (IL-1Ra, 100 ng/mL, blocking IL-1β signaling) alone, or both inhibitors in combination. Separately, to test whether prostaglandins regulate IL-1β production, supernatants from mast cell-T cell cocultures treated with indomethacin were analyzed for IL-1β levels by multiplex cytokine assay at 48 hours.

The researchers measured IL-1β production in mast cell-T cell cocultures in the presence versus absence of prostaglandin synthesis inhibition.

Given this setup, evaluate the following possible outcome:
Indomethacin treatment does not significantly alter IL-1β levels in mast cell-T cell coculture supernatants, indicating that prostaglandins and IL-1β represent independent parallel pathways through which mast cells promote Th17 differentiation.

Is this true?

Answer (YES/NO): YES